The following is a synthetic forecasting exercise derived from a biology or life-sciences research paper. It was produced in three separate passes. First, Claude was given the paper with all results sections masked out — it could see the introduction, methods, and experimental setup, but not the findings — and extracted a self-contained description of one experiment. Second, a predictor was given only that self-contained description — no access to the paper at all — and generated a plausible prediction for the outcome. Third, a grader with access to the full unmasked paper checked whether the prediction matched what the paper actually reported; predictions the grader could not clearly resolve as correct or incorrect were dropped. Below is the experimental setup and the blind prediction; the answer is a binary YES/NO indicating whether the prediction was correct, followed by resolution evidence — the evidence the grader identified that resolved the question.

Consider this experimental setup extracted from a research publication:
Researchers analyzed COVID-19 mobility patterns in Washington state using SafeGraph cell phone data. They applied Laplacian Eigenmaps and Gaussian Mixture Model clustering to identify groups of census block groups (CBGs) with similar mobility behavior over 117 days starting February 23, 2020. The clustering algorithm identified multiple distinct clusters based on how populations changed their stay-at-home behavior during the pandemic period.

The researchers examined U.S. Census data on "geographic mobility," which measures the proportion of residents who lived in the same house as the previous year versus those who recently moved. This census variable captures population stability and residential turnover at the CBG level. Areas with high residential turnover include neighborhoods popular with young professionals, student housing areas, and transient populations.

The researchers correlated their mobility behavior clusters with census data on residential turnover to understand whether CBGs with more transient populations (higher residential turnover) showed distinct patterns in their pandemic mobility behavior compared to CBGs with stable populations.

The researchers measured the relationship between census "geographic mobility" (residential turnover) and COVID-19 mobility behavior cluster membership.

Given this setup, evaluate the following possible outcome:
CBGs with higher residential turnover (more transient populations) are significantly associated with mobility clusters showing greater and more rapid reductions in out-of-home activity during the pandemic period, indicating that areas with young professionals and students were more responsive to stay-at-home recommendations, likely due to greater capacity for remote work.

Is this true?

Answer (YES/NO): NO